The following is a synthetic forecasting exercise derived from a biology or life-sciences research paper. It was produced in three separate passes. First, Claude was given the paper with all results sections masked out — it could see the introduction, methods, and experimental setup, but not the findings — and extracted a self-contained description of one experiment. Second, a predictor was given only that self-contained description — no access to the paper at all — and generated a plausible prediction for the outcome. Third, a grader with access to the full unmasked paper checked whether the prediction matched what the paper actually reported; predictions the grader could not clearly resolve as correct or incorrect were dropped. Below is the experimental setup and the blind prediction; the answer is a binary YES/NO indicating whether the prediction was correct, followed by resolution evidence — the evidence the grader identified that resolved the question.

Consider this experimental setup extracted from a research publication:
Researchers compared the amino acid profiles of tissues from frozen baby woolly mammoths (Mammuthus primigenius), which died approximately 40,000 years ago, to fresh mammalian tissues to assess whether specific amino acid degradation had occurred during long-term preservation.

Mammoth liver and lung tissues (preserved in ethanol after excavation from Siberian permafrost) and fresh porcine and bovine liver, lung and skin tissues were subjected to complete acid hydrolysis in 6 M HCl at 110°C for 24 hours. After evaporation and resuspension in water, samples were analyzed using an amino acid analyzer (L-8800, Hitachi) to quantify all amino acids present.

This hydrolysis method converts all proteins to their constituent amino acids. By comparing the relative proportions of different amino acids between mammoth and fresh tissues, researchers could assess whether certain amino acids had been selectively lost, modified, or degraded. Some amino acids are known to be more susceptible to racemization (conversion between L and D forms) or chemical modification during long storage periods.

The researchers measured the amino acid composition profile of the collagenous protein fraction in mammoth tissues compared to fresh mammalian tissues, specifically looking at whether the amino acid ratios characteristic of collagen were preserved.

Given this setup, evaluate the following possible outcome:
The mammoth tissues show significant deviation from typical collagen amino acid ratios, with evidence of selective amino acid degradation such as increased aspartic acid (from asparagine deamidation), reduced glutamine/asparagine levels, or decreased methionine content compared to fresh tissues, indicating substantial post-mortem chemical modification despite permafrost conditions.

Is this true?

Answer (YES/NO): NO